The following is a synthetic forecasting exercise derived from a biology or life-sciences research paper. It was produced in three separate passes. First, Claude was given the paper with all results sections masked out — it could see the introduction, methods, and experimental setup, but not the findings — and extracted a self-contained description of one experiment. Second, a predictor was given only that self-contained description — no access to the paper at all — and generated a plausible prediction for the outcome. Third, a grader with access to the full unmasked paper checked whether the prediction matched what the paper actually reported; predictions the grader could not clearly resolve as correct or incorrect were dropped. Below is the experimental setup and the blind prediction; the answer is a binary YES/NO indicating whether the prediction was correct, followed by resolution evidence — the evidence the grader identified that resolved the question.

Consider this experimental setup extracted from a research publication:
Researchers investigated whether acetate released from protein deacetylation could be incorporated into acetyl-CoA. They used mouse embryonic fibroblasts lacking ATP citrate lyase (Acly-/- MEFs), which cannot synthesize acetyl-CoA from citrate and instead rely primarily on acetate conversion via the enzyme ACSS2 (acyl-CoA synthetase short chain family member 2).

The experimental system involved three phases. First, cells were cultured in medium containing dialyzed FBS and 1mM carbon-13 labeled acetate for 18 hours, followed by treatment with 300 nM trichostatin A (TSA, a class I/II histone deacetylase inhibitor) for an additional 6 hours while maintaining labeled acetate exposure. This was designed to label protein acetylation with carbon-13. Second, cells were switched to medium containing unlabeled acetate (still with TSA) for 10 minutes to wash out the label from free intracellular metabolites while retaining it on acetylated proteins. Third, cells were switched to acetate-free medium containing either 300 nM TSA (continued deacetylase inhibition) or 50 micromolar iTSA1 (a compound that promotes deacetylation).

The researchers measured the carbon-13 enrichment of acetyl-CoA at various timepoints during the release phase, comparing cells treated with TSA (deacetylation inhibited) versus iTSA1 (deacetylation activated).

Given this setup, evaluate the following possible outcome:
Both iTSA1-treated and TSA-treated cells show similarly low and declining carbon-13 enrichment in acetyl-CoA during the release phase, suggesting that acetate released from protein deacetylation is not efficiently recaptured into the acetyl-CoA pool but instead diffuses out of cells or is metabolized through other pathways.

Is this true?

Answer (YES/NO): NO